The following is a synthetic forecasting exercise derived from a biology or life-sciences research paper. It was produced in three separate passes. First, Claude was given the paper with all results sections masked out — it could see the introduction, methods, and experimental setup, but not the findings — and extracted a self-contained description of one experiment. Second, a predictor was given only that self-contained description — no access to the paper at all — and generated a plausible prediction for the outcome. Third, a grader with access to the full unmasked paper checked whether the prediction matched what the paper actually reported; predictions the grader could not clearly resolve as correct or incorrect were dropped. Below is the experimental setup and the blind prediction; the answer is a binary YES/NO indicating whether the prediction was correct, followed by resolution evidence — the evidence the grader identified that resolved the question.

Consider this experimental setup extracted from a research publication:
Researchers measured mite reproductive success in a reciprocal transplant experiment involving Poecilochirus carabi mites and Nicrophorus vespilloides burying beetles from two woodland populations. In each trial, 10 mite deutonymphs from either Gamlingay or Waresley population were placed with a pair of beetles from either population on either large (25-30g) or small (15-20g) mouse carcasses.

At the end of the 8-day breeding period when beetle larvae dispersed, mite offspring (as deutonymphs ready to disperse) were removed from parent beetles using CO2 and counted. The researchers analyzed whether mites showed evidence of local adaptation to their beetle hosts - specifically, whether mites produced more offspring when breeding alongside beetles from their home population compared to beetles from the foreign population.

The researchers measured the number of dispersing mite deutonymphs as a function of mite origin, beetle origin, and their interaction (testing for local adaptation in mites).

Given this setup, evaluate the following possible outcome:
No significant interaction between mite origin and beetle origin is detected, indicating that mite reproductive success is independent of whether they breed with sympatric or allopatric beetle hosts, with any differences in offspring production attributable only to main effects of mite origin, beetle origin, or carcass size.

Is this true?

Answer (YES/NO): NO